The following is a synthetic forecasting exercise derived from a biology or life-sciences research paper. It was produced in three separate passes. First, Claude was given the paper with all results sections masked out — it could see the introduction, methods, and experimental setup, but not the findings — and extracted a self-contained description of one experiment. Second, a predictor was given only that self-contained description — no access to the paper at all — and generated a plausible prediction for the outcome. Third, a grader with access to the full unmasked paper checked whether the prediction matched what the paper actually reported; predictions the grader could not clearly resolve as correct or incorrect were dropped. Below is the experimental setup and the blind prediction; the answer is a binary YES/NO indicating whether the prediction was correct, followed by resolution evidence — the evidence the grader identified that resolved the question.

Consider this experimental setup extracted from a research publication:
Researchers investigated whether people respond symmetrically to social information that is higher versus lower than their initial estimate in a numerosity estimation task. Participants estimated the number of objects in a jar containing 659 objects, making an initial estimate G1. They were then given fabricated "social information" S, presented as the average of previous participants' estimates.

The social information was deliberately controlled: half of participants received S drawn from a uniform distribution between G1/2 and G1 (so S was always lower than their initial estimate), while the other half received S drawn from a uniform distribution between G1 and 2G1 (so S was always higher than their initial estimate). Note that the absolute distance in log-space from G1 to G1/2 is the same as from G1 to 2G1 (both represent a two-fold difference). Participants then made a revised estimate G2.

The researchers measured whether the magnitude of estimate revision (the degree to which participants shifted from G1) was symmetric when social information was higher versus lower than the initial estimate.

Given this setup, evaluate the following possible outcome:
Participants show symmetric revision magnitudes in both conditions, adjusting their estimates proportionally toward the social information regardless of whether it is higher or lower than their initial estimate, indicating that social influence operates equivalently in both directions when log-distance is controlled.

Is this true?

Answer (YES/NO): NO